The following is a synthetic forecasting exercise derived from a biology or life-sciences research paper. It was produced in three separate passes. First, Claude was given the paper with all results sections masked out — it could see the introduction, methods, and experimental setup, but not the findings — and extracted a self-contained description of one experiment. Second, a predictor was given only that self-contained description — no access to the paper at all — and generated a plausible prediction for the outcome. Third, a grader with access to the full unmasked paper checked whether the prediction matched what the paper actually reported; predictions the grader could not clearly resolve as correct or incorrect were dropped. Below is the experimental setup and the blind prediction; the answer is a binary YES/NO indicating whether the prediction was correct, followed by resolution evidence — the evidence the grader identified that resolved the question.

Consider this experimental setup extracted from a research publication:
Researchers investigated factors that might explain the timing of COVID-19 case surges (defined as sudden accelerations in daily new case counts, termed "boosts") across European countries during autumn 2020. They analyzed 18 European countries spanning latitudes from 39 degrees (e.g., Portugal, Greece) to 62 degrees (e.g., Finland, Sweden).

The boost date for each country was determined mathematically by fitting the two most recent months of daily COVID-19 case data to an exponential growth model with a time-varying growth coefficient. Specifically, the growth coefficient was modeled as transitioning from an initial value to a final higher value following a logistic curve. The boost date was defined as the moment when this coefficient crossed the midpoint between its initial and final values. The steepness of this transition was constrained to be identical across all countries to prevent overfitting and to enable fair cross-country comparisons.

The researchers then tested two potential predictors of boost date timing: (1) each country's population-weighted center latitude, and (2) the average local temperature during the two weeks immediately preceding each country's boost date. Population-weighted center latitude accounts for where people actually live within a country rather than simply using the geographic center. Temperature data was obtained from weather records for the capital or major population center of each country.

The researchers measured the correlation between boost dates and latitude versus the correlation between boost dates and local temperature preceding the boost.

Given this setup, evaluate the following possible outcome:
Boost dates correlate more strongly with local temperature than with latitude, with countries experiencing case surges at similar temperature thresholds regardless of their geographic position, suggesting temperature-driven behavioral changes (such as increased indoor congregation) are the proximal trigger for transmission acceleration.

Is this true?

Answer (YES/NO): NO